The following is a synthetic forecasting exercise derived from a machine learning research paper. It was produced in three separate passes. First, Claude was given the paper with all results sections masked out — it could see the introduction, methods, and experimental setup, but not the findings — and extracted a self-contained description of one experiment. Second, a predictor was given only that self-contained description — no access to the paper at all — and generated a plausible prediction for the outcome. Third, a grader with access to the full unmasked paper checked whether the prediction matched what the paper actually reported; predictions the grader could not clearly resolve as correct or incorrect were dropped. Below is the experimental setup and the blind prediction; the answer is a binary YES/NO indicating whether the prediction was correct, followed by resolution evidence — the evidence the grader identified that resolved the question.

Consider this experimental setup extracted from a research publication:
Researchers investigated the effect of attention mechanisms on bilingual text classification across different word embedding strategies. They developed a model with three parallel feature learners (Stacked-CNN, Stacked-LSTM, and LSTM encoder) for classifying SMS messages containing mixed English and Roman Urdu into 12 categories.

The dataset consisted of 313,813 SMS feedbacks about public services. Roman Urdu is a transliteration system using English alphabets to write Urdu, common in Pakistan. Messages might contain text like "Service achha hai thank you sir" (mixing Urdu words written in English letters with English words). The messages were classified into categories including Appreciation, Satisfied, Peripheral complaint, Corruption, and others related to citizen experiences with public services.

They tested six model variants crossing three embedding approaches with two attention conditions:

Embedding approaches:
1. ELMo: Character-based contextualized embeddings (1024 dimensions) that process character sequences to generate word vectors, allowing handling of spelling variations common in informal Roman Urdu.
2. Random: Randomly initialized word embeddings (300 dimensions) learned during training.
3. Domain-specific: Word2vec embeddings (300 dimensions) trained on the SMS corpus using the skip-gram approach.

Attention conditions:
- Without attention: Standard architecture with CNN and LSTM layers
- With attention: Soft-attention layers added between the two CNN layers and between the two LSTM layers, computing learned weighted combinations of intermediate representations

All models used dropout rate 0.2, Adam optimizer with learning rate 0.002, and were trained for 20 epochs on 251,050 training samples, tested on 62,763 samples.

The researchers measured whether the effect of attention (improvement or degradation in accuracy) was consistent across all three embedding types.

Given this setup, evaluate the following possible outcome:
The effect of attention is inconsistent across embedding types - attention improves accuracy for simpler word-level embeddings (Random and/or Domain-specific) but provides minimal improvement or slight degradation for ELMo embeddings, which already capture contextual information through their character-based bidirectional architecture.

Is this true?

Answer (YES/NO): NO